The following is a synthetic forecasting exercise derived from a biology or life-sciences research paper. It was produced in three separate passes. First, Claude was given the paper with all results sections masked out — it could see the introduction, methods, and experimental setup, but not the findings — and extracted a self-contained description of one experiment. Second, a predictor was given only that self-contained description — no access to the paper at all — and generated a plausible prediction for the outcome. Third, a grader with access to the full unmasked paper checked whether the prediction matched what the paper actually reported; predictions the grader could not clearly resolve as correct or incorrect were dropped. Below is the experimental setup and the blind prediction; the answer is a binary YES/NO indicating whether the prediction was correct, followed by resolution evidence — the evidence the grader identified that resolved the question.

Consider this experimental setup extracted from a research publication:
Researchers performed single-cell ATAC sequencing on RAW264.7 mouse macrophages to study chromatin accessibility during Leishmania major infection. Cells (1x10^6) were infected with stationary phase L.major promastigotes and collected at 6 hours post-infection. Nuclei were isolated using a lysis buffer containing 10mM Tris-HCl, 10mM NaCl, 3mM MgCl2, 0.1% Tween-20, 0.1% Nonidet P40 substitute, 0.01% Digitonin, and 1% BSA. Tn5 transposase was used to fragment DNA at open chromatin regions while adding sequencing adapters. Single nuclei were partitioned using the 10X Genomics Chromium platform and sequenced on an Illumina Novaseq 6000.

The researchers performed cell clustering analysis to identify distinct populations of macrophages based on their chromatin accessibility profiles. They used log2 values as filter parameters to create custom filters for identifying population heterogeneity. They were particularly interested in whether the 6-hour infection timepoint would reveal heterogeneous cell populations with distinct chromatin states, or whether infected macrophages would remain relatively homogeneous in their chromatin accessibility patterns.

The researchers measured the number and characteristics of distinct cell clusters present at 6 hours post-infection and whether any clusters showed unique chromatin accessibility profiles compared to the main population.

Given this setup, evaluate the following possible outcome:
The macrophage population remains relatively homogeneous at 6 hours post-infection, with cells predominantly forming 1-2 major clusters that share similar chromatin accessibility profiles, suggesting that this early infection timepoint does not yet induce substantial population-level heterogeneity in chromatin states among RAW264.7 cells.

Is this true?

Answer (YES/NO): NO